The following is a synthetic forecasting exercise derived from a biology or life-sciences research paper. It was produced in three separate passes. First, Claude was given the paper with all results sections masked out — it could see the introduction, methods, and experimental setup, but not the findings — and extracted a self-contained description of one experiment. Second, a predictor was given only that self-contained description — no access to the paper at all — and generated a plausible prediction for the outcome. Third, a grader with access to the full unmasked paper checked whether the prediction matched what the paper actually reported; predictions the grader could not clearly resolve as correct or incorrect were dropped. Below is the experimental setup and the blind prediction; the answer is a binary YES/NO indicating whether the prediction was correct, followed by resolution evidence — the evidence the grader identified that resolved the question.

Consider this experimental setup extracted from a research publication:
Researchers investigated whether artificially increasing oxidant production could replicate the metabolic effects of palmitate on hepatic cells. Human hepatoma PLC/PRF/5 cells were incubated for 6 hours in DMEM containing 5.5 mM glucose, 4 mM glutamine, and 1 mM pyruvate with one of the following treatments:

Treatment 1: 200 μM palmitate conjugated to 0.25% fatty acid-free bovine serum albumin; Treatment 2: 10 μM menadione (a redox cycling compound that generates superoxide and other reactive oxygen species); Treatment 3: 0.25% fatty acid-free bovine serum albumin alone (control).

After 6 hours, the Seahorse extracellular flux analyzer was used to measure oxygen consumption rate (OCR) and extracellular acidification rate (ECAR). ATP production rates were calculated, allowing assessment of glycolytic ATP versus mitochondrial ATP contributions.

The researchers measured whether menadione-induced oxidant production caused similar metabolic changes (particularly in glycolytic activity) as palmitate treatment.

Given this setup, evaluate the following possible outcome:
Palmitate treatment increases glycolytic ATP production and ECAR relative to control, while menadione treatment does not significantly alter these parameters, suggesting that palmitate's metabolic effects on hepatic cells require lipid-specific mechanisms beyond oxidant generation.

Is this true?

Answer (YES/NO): NO